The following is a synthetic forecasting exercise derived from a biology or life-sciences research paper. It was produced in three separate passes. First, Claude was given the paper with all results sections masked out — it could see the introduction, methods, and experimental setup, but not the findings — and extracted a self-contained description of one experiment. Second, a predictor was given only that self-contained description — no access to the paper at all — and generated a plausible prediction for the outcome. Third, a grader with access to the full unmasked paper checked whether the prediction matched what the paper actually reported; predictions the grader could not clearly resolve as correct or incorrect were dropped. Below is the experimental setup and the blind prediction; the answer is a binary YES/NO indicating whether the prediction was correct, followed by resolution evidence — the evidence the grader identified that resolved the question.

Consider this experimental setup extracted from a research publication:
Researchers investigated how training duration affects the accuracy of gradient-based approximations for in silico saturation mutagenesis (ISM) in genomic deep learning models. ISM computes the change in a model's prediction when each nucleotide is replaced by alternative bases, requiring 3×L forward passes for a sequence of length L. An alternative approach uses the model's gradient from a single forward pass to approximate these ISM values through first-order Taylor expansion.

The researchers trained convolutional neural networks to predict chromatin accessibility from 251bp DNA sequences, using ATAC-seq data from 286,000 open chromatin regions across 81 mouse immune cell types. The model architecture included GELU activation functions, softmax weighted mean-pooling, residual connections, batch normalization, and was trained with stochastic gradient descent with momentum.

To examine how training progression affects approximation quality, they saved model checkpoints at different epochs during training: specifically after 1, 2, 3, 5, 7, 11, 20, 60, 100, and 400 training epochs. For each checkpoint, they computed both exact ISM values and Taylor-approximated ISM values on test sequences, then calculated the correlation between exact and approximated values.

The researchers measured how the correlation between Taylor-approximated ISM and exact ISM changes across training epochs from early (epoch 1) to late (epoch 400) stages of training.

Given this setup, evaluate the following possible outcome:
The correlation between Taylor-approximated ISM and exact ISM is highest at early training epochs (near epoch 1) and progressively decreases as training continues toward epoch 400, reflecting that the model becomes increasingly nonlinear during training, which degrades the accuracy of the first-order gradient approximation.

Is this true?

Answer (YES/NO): NO